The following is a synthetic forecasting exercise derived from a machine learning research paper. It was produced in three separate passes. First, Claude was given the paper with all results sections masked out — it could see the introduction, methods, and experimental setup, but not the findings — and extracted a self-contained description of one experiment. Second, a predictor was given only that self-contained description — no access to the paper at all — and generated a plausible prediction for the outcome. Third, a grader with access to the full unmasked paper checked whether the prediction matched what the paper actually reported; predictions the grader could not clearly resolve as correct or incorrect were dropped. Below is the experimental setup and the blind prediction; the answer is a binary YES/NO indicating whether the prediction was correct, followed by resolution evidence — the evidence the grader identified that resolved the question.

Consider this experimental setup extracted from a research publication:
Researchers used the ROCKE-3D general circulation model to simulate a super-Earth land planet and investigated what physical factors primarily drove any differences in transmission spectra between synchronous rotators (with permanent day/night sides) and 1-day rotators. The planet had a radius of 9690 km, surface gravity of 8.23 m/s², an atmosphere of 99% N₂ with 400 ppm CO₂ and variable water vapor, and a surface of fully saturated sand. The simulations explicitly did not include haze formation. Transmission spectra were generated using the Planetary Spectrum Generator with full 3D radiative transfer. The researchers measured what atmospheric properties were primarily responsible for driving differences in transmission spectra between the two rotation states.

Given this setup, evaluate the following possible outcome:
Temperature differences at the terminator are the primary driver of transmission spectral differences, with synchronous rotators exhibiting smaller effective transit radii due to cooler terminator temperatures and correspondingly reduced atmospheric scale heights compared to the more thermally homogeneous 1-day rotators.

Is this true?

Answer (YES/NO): NO